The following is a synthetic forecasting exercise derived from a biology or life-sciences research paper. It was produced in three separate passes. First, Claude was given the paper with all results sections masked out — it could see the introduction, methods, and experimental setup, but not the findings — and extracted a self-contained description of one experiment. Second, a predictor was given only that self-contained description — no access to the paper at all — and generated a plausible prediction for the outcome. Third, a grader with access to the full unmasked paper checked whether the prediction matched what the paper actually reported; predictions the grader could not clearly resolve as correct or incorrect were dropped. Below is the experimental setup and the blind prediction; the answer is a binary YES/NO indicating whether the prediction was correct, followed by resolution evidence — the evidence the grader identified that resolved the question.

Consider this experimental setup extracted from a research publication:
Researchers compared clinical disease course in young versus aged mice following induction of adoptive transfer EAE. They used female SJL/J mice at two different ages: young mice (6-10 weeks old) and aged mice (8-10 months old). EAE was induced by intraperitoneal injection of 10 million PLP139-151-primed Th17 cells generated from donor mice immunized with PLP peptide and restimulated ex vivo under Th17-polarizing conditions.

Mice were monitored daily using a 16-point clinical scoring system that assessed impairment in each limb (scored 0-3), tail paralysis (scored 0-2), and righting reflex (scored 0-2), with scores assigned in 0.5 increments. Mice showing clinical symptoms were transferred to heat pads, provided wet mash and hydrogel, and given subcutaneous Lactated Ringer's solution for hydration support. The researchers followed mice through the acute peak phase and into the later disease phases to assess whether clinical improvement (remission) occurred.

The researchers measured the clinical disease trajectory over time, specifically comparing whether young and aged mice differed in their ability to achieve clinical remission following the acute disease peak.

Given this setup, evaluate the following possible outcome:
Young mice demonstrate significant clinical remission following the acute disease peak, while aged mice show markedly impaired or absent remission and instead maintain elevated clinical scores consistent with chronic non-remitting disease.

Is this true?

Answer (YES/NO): YES